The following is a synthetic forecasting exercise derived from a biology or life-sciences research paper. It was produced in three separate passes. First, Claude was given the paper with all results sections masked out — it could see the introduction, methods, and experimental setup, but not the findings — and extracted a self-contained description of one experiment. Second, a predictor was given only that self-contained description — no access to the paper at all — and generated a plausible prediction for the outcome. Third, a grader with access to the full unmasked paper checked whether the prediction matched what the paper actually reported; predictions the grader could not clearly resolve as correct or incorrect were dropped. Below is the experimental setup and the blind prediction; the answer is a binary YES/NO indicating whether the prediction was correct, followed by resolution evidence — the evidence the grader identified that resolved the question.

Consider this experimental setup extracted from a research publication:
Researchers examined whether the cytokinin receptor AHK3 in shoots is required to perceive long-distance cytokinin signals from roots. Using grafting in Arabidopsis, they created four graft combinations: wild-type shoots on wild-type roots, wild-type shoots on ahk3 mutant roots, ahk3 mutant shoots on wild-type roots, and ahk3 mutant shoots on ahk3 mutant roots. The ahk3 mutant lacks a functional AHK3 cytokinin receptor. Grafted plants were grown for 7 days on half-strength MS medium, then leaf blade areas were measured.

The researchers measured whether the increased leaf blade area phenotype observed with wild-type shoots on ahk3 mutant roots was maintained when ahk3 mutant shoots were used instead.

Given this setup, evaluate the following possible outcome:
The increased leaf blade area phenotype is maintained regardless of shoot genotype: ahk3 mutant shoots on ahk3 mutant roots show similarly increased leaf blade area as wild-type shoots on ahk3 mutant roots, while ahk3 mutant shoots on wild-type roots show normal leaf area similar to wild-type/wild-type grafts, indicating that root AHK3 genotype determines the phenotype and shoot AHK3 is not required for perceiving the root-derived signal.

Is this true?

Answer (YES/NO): NO